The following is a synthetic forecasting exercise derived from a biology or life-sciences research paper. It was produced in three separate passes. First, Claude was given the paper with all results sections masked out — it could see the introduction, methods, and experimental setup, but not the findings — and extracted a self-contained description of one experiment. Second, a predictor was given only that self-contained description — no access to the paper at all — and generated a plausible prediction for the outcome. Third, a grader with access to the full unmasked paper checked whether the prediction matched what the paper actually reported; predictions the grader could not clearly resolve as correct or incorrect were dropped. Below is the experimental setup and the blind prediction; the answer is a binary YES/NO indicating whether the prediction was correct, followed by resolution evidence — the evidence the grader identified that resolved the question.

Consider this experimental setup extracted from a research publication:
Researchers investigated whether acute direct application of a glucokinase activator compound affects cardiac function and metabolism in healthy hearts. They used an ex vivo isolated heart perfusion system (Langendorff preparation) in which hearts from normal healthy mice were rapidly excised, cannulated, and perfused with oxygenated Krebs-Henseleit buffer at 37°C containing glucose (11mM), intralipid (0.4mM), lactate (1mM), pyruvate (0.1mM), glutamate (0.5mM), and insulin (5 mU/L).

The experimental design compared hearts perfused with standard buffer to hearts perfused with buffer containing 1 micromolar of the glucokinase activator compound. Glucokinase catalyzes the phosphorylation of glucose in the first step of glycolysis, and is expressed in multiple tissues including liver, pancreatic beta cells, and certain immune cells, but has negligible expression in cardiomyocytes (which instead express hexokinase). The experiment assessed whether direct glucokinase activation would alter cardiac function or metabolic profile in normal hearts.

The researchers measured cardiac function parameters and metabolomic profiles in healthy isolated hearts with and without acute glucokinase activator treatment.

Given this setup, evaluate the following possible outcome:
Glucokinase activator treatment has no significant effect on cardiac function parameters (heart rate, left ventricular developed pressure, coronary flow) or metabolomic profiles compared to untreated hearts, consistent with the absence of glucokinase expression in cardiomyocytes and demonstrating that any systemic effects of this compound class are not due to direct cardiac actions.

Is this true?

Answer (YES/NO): YES